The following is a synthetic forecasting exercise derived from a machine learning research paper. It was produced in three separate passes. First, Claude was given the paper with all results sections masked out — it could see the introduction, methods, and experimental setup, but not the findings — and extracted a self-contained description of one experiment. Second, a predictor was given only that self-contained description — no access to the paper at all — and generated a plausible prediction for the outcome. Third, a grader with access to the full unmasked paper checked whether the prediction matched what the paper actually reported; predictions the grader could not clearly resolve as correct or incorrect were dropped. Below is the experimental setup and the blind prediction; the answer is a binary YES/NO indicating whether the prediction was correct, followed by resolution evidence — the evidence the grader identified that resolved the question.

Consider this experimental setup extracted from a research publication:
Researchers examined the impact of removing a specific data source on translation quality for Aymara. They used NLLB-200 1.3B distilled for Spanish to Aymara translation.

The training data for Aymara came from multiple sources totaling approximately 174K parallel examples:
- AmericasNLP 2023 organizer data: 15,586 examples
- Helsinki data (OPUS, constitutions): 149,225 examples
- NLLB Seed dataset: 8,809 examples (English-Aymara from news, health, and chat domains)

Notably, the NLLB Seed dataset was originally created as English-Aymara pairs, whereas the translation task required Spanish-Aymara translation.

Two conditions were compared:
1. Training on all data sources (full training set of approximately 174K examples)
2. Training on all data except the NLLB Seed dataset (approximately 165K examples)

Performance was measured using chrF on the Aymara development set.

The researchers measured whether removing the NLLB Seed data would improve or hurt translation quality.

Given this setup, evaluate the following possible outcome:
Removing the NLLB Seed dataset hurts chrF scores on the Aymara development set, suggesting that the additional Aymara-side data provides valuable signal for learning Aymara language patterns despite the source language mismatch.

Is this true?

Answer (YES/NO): NO